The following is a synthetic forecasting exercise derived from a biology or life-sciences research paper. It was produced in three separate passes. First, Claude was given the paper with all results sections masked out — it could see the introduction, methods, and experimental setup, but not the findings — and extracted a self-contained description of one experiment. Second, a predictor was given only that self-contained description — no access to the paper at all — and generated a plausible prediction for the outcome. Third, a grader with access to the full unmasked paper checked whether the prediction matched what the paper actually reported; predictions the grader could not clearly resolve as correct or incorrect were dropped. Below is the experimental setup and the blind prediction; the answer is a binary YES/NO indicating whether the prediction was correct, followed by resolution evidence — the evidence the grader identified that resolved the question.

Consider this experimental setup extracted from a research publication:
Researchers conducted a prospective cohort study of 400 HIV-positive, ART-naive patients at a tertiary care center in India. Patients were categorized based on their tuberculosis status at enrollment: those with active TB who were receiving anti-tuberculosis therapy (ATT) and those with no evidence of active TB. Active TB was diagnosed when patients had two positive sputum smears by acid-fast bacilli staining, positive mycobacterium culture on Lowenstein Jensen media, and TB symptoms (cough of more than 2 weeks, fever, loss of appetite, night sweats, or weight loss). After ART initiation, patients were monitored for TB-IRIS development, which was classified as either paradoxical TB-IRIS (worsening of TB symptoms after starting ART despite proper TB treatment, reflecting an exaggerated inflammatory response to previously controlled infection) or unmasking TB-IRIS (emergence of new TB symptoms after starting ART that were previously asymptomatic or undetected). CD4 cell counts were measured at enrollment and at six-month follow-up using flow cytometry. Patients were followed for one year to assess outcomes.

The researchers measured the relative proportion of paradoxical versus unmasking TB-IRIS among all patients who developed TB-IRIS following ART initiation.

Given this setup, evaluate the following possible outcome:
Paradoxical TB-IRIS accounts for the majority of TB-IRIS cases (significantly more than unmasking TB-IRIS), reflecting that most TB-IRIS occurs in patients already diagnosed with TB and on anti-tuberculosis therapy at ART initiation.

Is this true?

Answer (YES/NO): NO